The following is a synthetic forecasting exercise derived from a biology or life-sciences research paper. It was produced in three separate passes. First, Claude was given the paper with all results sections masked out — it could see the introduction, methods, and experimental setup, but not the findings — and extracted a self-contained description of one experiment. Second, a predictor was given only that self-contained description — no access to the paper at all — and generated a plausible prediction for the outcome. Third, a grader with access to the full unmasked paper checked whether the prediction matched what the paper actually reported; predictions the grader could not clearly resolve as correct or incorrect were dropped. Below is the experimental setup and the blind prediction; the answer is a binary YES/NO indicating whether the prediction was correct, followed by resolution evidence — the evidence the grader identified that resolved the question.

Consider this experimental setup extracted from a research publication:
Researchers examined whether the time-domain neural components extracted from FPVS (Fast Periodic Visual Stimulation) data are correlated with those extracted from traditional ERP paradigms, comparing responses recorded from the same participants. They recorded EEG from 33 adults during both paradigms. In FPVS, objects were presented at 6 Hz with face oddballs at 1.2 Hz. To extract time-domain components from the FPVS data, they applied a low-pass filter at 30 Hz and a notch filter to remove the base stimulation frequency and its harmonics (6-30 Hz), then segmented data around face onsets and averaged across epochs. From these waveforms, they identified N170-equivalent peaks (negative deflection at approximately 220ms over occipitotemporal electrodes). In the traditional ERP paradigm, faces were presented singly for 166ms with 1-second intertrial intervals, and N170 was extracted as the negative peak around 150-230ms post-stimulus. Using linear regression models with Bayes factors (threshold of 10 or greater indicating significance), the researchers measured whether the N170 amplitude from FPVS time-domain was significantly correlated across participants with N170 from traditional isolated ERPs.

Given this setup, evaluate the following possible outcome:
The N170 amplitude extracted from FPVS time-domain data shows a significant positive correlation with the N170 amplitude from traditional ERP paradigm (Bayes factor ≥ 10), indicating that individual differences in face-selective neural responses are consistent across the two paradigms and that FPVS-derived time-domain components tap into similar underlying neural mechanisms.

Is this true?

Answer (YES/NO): NO